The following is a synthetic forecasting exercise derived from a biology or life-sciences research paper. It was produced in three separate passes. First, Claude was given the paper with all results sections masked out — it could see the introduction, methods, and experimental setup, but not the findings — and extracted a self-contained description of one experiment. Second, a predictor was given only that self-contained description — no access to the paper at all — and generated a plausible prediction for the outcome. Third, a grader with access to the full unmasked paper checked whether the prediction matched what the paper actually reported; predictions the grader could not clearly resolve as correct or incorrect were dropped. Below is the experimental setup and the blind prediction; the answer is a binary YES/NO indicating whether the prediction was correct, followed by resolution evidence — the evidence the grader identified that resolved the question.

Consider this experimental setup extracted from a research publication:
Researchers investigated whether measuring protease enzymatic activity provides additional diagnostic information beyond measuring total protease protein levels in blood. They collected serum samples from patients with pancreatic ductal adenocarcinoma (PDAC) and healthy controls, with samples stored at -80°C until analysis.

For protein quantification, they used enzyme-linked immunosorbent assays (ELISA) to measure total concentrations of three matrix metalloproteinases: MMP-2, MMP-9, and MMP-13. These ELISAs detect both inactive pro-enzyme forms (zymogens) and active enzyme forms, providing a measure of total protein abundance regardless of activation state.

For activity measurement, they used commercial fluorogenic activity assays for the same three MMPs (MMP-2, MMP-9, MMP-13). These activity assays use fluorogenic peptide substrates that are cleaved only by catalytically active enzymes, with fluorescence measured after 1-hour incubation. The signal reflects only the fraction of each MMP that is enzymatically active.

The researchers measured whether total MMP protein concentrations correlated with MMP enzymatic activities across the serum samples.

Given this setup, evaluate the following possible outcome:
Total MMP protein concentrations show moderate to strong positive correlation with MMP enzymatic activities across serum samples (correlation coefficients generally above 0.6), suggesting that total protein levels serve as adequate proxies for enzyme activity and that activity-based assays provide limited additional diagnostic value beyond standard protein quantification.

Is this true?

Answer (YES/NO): NO